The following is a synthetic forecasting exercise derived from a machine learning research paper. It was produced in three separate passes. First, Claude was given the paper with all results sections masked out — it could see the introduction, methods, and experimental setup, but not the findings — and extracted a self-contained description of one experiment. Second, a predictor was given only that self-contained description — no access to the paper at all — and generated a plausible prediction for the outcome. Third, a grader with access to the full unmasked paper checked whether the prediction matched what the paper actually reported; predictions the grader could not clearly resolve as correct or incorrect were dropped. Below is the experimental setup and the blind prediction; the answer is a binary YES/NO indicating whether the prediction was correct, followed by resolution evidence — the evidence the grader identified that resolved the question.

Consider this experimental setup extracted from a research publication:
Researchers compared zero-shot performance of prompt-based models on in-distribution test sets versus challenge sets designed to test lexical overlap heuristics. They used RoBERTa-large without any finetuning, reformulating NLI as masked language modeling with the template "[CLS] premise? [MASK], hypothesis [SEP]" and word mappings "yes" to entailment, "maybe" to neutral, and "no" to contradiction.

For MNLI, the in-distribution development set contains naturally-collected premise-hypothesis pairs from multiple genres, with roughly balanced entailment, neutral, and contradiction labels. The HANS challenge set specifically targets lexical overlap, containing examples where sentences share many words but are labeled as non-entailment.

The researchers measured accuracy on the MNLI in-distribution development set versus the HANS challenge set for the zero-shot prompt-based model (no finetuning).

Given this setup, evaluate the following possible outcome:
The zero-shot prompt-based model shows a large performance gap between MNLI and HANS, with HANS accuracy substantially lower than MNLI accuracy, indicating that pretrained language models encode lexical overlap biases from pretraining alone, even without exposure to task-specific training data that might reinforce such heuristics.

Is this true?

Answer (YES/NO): NO